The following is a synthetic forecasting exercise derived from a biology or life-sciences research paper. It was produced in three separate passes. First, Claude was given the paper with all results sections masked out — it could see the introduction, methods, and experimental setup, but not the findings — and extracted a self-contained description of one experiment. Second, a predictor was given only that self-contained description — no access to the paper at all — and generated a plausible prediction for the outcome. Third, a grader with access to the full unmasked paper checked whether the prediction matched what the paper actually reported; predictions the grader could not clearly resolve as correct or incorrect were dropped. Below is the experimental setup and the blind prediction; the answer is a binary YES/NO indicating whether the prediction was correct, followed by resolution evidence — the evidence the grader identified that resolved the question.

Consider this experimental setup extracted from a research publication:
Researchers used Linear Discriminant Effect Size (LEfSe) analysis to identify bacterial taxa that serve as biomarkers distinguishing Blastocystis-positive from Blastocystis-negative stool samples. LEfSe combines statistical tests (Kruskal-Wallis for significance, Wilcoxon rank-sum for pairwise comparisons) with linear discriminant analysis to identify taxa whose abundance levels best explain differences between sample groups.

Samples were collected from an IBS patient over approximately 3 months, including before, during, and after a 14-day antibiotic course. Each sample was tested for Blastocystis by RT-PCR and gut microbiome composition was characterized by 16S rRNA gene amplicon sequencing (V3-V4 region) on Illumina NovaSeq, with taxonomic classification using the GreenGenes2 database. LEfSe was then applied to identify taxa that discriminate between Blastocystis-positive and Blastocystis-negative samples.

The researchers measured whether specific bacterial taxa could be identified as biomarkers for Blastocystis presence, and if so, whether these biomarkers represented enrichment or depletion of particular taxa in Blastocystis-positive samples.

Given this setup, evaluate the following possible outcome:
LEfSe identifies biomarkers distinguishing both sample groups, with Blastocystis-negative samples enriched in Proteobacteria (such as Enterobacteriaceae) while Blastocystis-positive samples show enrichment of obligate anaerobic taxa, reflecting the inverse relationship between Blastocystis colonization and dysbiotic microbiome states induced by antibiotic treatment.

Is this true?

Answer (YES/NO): NO